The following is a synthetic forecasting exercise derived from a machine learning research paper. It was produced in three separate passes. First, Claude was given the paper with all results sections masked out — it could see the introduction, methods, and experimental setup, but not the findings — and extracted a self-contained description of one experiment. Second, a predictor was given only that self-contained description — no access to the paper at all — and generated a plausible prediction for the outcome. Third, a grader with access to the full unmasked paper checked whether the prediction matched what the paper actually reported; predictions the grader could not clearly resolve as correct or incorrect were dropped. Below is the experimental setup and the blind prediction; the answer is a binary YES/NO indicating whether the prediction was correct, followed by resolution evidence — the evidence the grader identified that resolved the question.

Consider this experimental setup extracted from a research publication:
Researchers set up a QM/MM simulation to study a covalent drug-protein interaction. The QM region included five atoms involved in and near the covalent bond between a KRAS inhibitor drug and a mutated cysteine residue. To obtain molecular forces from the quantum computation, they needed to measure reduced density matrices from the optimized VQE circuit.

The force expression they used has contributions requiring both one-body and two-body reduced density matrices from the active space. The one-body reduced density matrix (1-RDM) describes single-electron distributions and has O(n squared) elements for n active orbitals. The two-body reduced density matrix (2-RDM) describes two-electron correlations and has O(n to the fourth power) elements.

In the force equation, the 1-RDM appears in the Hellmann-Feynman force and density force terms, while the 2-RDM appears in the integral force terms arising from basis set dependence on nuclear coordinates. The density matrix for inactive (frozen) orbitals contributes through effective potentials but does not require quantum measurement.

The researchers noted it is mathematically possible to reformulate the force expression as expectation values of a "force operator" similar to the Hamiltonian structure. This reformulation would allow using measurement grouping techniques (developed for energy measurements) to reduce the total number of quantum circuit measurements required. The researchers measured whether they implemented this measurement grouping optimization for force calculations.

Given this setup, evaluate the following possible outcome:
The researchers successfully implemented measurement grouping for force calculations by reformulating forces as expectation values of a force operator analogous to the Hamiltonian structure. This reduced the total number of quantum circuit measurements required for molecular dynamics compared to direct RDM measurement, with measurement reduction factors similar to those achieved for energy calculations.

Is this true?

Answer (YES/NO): NO